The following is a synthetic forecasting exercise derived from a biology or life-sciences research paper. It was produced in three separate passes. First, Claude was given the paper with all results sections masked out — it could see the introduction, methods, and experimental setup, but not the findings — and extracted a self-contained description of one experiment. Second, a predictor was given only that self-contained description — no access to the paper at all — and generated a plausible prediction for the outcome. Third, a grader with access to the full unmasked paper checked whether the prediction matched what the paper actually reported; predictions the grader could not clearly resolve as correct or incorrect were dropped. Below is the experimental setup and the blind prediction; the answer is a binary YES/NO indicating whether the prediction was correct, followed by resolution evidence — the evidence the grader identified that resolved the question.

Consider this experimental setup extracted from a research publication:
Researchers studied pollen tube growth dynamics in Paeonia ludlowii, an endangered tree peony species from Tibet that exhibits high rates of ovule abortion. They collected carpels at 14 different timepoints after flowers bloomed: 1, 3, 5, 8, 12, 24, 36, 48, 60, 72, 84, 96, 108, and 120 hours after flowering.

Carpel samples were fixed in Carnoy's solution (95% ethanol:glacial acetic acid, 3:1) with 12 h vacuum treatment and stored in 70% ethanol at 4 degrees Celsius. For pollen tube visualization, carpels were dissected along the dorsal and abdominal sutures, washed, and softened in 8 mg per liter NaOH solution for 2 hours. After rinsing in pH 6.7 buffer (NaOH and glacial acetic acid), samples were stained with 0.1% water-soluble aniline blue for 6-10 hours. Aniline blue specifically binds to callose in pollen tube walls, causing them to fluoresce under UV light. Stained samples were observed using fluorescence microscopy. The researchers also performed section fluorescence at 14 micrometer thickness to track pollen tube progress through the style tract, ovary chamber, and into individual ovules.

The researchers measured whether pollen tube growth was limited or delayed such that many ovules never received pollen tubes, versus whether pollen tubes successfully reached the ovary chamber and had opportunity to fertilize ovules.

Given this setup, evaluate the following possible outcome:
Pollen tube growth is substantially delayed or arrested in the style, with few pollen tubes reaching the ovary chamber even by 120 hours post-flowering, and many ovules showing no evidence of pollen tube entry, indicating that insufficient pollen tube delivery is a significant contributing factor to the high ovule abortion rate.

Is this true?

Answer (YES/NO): NO